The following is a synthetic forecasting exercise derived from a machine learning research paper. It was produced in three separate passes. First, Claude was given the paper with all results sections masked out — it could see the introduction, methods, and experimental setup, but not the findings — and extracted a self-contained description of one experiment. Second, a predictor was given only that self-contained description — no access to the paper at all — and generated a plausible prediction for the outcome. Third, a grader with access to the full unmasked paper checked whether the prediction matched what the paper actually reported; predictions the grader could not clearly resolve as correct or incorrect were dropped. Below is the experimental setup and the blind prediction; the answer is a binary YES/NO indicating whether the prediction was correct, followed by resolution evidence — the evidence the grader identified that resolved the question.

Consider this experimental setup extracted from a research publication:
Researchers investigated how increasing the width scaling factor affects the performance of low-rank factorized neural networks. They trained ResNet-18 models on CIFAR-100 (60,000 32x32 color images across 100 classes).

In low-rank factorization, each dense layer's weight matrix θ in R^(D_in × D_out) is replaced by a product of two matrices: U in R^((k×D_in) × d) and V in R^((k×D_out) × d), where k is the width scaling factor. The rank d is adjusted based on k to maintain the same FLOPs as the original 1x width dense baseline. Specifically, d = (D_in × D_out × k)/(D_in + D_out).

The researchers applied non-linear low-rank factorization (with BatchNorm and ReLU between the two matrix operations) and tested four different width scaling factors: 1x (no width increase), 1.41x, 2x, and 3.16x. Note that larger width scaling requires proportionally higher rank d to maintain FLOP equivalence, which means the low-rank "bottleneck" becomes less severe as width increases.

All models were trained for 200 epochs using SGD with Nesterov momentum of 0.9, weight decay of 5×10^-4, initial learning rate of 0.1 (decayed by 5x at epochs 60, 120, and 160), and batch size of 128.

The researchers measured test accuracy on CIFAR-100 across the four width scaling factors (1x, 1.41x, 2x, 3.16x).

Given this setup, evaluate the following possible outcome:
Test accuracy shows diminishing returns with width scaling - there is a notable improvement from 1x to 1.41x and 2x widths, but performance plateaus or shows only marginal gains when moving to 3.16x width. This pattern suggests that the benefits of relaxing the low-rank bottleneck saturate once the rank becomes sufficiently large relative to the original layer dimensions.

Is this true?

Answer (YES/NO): NO